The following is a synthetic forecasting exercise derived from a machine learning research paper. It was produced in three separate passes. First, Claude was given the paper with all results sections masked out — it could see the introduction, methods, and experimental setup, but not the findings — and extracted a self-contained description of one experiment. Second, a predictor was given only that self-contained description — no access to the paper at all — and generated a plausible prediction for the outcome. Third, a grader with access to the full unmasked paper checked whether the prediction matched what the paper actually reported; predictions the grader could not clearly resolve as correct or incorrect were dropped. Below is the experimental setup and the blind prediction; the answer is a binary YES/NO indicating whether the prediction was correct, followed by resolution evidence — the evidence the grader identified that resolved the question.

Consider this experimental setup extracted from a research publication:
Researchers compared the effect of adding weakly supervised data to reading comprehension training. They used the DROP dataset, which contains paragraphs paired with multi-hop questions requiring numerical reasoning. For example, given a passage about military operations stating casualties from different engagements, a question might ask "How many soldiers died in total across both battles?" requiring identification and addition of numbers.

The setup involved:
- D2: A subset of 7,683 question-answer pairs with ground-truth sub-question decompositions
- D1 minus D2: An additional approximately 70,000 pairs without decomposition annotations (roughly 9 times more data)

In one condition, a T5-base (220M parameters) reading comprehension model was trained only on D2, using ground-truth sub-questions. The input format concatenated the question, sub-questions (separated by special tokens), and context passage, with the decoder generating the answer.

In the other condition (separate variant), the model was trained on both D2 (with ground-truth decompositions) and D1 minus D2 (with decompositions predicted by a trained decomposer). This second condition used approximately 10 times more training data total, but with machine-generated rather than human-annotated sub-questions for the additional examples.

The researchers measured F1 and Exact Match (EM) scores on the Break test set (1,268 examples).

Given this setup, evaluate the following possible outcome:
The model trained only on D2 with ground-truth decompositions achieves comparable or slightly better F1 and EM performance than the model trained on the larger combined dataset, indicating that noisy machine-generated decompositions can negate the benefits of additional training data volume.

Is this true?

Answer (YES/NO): NO